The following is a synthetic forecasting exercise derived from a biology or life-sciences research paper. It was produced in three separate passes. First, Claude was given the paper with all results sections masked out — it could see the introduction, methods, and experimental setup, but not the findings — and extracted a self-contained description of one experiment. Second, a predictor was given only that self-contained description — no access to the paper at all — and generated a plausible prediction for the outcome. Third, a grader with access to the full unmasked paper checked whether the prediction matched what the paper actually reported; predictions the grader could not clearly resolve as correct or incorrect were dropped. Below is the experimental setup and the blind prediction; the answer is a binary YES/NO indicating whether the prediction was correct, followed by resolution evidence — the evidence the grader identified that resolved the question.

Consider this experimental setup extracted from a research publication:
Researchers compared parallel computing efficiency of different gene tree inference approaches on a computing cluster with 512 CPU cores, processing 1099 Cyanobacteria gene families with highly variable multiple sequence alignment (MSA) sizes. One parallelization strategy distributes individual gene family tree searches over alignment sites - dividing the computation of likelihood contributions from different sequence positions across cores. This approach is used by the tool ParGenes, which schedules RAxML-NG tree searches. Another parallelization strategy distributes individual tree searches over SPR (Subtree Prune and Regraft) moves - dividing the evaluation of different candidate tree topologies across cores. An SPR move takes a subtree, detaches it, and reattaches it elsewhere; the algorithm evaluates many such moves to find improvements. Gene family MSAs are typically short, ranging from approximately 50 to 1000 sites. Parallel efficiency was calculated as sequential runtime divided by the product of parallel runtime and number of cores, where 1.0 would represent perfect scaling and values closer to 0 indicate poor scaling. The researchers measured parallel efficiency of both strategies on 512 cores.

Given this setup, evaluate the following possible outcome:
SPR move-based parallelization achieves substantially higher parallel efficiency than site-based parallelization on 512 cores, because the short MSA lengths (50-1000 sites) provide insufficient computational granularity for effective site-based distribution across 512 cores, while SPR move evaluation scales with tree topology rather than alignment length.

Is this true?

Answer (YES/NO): YES